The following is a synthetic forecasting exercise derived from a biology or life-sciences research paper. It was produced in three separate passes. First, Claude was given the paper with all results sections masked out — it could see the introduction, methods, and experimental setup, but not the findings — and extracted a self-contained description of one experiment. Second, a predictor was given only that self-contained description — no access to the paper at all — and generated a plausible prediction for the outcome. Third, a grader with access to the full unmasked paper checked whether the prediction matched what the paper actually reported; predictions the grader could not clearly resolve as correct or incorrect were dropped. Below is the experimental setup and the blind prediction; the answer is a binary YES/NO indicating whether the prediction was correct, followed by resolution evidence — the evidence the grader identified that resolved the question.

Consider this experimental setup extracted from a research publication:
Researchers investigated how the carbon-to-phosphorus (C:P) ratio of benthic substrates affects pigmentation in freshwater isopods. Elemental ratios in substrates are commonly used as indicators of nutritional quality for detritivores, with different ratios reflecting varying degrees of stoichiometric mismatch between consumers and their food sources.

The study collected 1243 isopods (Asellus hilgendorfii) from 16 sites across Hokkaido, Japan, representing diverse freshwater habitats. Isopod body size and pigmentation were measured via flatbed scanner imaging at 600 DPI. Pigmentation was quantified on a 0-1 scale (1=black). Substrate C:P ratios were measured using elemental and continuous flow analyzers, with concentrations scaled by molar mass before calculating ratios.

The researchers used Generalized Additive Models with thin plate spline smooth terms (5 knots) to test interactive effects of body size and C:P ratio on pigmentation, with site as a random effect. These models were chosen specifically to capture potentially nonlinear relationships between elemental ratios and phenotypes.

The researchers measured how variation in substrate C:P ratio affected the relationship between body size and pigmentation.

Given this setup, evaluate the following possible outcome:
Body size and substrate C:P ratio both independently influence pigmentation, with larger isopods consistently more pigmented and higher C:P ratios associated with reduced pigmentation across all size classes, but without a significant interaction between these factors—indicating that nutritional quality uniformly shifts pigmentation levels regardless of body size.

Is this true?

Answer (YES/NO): NO